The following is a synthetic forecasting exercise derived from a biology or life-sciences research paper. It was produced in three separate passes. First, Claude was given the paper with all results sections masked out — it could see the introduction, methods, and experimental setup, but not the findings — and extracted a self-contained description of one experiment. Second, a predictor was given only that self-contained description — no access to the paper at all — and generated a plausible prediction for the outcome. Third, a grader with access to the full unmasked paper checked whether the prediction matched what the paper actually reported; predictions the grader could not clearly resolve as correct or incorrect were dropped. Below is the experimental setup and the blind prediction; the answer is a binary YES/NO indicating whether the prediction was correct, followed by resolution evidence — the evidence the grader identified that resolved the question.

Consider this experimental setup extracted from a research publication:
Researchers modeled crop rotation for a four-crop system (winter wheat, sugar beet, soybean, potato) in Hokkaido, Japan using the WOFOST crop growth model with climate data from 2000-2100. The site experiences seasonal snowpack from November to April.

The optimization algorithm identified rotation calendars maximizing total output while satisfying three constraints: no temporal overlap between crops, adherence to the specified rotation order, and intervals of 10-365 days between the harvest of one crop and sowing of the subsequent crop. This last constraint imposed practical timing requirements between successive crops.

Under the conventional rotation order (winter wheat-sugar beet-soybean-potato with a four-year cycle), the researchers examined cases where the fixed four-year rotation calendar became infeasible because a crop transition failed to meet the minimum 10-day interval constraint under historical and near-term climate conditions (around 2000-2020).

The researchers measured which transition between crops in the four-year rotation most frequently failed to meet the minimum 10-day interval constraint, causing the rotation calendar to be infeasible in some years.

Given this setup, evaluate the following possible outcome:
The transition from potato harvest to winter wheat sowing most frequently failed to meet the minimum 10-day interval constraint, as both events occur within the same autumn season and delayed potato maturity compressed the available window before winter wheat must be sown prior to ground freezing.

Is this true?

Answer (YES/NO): YES